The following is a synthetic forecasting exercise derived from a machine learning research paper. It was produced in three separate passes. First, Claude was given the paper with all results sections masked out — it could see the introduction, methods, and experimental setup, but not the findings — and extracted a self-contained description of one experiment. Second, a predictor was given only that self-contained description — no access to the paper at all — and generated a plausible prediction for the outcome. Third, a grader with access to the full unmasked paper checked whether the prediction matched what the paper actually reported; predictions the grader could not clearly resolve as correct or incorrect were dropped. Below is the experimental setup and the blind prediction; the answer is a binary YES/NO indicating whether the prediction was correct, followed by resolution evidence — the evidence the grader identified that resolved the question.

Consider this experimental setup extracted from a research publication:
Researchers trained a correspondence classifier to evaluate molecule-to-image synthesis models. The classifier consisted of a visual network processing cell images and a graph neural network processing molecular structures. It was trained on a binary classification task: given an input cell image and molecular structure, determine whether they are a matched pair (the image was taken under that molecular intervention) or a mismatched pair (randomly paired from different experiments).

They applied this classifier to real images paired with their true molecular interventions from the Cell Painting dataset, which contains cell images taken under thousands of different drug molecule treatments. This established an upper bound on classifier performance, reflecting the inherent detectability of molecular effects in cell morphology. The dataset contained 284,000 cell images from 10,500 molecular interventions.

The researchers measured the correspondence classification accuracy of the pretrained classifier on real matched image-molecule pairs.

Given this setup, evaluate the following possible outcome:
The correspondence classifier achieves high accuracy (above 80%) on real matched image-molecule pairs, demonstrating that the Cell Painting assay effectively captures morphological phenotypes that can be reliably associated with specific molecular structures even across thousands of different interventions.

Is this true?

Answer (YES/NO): NO